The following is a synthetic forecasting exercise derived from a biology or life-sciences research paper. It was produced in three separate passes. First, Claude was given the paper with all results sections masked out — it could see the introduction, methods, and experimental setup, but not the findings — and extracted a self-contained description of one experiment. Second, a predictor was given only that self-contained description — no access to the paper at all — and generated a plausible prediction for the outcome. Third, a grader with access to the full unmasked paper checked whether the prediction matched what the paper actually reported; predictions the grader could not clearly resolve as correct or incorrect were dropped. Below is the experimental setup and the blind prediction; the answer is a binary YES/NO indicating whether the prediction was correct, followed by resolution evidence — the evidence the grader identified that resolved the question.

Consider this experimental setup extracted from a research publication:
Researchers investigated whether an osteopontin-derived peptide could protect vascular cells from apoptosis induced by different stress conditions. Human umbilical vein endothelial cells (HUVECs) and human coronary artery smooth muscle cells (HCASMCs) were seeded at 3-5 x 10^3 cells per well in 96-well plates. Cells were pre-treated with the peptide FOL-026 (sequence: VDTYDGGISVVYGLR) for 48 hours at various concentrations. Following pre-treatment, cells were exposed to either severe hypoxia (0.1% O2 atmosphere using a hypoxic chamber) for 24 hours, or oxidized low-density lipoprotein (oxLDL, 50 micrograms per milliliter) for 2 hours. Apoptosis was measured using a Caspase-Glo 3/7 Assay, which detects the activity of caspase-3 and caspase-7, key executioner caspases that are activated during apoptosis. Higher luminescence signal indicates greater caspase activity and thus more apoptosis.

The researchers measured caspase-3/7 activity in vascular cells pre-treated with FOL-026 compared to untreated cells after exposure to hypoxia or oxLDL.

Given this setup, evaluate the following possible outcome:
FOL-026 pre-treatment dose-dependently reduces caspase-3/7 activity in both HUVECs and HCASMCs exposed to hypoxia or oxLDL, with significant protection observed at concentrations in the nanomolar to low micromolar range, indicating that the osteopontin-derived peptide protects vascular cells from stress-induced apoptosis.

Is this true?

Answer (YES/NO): NO